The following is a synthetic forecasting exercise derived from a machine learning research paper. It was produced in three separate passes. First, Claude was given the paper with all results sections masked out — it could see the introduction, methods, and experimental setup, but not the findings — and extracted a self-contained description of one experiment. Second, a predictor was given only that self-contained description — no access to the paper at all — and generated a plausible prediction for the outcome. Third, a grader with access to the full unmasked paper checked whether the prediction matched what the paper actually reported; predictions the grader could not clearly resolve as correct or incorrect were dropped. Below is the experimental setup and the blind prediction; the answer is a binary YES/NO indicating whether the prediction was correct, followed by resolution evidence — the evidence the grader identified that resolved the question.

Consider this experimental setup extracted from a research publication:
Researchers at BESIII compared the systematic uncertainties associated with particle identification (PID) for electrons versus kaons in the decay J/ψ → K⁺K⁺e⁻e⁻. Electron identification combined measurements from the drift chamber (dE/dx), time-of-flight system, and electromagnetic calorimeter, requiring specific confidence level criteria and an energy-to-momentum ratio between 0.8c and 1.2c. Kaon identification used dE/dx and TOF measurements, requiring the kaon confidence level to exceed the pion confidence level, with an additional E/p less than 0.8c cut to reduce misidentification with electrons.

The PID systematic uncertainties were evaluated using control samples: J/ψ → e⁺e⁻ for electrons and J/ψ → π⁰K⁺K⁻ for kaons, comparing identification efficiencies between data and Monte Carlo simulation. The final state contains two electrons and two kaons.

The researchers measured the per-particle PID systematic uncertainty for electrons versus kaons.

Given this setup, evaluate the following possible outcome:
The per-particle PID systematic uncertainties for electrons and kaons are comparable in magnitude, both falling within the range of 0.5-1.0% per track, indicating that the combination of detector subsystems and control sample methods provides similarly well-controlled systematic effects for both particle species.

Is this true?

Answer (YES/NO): YES